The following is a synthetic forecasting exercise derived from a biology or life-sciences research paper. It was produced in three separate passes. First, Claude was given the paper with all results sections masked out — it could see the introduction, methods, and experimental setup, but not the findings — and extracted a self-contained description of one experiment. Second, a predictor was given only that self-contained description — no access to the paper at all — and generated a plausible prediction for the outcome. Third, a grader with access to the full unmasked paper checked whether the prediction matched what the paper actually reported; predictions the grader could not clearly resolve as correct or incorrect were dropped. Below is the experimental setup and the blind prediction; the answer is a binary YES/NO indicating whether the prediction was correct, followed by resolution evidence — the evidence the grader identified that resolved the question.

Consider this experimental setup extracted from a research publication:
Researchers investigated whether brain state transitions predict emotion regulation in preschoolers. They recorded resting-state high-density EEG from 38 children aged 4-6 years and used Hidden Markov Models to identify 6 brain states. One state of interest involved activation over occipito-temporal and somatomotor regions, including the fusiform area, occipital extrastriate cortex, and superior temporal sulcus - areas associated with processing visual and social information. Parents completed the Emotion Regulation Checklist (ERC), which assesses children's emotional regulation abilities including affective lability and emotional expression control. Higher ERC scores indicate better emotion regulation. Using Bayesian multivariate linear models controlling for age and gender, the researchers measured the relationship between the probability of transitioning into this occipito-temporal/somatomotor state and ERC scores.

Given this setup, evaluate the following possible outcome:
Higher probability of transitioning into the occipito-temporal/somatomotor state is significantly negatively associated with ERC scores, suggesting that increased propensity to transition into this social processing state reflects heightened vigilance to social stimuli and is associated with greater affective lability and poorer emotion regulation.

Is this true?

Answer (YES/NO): NO